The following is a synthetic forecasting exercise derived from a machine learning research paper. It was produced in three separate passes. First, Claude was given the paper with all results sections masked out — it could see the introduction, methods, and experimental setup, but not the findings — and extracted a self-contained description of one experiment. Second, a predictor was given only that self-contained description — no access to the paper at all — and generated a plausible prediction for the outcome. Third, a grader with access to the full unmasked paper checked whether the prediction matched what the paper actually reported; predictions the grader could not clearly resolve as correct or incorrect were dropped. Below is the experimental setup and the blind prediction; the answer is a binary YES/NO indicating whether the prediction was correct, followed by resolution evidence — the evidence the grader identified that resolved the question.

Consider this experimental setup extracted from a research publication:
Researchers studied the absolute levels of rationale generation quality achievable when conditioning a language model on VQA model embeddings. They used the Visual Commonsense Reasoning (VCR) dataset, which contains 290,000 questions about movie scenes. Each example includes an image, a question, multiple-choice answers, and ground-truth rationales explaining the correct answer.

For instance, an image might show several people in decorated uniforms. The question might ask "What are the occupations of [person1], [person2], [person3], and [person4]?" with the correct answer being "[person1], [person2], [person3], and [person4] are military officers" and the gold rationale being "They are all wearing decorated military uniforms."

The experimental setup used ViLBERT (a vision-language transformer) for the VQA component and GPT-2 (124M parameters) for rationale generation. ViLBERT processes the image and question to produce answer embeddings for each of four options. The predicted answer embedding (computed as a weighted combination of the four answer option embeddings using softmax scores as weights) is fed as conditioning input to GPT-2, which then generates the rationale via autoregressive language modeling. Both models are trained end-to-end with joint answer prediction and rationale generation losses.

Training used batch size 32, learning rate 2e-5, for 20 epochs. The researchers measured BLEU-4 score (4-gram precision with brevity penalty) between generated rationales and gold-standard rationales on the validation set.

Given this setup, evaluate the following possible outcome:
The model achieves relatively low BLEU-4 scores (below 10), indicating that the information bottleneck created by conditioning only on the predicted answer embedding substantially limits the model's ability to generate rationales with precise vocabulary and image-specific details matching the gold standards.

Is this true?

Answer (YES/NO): YES